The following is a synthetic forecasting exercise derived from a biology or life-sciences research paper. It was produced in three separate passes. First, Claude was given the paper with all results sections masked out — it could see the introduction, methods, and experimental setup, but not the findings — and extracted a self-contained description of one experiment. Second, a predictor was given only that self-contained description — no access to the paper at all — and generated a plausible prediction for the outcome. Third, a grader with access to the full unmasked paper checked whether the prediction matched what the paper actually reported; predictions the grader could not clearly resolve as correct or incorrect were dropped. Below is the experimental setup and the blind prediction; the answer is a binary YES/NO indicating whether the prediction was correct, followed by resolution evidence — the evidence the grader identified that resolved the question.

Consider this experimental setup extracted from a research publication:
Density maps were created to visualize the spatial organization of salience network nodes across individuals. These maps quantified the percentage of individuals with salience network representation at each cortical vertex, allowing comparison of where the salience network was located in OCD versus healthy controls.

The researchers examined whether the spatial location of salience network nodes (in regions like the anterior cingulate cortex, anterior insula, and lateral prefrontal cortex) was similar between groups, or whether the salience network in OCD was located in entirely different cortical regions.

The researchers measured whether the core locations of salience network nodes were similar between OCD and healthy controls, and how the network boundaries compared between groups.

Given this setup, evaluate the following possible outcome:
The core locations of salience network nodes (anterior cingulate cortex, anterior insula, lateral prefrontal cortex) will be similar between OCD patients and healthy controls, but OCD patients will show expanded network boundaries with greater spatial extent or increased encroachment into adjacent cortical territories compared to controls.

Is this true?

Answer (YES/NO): YES